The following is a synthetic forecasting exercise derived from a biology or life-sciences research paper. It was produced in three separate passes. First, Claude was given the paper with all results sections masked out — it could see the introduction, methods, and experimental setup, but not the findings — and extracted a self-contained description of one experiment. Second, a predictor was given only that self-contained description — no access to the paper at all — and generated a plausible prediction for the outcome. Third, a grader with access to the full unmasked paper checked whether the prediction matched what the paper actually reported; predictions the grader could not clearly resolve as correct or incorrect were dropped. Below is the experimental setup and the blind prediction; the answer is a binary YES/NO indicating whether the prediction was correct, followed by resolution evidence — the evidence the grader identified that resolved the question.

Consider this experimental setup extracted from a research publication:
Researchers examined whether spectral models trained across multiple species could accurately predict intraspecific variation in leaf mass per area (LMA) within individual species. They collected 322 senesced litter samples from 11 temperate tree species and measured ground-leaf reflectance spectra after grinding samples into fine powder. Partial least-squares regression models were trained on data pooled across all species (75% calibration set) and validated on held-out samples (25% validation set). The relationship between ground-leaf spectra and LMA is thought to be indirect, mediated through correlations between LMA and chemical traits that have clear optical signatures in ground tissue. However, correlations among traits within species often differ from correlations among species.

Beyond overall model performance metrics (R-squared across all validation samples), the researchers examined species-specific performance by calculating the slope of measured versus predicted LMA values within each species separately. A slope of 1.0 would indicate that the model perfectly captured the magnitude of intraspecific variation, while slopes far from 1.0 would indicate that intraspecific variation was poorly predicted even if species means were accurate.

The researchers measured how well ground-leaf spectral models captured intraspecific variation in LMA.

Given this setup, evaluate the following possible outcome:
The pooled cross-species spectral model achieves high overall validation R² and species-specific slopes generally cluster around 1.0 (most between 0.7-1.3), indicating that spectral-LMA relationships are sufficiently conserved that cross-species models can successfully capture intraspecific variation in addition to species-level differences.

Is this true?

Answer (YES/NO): NO